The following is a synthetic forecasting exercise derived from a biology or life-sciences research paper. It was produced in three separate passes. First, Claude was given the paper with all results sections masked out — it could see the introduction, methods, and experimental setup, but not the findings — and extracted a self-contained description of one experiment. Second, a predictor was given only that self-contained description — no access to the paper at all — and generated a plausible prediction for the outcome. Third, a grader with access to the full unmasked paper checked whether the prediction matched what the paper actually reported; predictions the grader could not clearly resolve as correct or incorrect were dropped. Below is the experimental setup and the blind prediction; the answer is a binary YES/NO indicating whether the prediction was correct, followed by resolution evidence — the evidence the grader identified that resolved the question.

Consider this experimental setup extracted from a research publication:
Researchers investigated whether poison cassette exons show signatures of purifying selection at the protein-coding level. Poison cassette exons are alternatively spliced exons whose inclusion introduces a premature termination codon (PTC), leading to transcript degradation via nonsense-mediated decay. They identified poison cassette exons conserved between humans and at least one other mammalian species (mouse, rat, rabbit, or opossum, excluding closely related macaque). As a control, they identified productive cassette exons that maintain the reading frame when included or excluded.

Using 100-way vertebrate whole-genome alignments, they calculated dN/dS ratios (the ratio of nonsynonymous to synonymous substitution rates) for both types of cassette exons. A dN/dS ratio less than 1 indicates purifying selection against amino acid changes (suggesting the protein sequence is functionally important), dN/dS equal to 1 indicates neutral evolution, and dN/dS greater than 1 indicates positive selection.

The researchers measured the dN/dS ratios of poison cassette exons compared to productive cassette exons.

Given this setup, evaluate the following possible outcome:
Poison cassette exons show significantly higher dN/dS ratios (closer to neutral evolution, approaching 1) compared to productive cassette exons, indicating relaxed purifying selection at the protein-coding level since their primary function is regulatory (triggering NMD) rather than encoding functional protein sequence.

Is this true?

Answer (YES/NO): YES